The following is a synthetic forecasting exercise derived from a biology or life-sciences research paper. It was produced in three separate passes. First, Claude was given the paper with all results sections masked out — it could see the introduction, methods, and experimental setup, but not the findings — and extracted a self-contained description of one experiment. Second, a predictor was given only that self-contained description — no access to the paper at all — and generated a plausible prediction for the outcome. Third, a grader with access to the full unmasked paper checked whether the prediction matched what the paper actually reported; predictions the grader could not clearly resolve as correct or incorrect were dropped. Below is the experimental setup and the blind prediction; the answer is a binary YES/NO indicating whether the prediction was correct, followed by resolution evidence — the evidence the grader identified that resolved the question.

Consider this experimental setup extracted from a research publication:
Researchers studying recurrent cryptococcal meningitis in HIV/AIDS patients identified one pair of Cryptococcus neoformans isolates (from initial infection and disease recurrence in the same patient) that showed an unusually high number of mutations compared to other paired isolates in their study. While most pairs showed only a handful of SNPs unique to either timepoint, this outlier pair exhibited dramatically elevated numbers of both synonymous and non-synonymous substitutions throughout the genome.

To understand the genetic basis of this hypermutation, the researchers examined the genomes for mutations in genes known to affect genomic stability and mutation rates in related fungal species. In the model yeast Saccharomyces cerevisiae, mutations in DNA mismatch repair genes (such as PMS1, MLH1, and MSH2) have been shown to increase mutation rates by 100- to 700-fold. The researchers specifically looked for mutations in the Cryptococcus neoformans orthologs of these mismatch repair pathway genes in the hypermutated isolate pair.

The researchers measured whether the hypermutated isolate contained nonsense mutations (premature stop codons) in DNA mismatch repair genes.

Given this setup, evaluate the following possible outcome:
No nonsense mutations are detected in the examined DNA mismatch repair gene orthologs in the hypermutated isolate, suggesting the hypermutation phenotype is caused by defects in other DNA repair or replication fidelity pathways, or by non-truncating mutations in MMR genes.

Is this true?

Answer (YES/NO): NO